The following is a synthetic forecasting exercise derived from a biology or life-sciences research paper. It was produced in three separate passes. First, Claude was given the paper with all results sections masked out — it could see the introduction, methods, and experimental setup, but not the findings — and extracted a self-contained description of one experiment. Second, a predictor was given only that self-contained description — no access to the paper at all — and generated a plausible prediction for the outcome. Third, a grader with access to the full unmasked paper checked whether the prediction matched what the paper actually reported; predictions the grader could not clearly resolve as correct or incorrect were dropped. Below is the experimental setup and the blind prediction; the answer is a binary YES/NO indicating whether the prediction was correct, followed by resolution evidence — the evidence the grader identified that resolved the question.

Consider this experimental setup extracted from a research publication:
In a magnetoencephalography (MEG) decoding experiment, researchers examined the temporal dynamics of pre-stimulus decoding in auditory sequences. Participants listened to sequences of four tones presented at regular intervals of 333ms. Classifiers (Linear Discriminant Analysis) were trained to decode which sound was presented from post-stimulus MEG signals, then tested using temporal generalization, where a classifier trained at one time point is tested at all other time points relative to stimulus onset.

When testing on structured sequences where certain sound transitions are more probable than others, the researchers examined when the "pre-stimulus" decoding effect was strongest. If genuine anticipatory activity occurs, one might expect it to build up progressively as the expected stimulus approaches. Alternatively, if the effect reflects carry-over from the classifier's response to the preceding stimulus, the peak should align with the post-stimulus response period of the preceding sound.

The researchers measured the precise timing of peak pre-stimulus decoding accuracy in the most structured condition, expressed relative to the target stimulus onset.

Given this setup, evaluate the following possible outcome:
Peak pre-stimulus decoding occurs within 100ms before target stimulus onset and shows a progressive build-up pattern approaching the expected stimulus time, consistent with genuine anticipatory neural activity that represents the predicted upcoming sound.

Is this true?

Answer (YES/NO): NO